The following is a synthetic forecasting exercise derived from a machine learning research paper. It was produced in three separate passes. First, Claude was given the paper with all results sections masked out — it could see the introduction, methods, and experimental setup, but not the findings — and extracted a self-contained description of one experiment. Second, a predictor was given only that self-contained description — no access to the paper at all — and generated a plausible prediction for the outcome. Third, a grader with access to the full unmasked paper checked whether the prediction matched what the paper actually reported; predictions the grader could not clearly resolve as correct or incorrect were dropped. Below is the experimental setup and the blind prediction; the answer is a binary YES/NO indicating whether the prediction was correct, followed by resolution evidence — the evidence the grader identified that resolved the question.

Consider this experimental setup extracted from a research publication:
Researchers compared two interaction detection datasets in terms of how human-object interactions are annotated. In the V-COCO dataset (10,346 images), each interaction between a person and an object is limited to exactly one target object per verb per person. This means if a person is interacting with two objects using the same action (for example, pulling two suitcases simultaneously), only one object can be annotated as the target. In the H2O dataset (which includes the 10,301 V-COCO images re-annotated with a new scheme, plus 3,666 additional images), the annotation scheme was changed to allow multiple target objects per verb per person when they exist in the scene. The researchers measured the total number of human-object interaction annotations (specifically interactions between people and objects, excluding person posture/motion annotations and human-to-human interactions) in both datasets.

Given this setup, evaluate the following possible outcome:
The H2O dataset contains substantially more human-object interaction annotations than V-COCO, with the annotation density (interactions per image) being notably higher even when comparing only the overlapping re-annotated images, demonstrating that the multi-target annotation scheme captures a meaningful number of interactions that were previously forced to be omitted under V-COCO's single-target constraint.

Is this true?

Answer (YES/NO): NO